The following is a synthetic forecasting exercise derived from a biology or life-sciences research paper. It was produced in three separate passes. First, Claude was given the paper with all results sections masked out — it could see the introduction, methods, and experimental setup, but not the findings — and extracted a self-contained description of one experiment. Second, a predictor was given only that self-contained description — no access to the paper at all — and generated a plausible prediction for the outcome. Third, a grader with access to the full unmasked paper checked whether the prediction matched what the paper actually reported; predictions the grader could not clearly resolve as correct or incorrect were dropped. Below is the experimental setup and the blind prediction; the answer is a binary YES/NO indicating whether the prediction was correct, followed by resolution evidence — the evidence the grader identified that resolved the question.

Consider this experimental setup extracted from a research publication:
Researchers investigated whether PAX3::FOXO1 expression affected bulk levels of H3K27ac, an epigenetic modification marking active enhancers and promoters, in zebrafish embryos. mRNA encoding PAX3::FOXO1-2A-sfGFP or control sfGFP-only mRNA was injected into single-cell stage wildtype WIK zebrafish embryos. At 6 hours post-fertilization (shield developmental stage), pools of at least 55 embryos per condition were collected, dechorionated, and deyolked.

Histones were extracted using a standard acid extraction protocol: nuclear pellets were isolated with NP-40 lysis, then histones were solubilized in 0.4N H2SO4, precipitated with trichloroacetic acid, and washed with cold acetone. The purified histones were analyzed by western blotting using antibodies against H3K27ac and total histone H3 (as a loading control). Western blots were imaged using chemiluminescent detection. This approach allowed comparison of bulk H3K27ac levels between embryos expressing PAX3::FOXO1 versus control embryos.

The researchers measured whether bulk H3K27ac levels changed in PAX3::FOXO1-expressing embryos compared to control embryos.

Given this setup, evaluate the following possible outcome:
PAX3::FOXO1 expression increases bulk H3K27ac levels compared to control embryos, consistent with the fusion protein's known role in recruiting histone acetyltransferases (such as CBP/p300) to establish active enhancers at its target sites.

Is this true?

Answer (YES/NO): NO